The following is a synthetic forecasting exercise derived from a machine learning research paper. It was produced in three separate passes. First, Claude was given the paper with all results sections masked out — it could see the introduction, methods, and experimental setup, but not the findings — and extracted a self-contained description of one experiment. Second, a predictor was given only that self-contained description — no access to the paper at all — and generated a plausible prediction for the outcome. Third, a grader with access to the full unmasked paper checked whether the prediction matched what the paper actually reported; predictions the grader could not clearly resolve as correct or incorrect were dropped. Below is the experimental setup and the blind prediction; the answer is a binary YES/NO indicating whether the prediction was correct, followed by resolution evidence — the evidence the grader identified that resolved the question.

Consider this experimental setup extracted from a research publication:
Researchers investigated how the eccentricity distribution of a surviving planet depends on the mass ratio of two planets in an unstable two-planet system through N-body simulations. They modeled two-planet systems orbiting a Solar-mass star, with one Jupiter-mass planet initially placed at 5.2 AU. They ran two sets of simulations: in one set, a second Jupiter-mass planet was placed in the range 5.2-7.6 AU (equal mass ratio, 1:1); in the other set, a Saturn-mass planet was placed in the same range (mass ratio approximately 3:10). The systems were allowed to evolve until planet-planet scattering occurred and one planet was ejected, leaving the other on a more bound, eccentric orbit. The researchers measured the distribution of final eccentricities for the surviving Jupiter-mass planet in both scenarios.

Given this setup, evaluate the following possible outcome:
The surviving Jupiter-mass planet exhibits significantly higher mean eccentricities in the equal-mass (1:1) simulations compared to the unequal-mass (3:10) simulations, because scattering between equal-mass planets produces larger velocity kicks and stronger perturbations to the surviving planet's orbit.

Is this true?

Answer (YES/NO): YES